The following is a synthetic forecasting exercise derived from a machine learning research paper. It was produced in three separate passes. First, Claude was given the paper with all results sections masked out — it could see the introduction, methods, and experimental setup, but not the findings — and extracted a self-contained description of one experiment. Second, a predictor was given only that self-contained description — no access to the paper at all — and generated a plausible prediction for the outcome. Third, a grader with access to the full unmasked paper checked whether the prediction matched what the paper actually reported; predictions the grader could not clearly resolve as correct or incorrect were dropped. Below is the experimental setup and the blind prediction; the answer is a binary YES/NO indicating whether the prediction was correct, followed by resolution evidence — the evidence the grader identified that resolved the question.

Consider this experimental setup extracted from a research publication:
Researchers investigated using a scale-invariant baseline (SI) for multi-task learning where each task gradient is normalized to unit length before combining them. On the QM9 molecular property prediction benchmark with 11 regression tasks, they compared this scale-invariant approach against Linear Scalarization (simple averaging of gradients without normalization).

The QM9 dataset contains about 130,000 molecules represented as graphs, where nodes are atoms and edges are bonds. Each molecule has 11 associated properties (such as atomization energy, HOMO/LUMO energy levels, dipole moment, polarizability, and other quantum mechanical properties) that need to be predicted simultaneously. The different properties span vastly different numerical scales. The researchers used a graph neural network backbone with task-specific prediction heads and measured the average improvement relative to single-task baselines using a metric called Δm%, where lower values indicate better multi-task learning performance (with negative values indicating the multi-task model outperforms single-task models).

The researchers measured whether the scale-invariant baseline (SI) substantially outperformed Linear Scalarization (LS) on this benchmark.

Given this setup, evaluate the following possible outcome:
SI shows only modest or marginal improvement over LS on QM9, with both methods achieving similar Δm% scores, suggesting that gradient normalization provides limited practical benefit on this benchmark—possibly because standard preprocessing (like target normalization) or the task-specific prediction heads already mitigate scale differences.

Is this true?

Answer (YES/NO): NO